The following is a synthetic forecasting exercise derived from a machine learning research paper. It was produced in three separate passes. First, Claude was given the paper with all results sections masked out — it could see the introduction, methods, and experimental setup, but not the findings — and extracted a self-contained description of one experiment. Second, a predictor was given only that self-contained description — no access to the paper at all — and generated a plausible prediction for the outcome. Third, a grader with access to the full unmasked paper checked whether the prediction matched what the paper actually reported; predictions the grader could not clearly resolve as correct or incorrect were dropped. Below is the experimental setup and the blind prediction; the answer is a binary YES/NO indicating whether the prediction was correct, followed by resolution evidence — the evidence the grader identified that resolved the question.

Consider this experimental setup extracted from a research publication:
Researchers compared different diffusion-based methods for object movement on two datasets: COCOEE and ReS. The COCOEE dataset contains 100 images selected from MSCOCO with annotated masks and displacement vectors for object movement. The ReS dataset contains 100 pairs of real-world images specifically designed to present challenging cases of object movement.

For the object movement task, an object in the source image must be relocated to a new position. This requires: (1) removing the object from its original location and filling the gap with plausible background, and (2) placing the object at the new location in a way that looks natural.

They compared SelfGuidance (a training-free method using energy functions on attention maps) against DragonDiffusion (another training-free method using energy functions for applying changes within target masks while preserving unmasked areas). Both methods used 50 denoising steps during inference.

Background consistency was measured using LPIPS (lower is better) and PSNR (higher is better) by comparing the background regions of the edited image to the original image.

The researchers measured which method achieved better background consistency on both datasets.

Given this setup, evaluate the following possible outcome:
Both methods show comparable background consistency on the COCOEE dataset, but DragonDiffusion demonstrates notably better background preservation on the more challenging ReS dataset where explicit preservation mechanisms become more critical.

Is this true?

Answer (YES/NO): NO